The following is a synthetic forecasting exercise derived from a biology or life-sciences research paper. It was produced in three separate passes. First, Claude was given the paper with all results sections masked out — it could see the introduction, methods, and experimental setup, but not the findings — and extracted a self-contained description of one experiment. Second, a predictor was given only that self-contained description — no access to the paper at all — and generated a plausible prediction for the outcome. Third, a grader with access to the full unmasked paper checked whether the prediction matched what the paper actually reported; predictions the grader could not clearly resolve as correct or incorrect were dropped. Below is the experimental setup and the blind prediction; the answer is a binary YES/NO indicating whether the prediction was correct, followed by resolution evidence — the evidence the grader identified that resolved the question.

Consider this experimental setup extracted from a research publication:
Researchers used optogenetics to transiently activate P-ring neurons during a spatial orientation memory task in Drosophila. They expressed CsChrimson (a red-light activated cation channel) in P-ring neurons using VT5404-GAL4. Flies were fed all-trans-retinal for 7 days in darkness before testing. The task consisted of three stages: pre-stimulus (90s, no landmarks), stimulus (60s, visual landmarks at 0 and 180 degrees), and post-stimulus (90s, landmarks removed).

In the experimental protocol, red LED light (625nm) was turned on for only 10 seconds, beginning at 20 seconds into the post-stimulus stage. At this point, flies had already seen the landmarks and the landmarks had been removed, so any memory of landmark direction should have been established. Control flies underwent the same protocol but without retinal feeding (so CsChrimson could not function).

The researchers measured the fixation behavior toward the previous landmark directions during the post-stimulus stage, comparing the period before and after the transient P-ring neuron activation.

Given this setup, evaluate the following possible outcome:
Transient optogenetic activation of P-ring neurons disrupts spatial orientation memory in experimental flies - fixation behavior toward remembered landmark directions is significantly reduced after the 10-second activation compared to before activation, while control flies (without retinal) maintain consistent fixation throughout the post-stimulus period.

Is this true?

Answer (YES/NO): YES